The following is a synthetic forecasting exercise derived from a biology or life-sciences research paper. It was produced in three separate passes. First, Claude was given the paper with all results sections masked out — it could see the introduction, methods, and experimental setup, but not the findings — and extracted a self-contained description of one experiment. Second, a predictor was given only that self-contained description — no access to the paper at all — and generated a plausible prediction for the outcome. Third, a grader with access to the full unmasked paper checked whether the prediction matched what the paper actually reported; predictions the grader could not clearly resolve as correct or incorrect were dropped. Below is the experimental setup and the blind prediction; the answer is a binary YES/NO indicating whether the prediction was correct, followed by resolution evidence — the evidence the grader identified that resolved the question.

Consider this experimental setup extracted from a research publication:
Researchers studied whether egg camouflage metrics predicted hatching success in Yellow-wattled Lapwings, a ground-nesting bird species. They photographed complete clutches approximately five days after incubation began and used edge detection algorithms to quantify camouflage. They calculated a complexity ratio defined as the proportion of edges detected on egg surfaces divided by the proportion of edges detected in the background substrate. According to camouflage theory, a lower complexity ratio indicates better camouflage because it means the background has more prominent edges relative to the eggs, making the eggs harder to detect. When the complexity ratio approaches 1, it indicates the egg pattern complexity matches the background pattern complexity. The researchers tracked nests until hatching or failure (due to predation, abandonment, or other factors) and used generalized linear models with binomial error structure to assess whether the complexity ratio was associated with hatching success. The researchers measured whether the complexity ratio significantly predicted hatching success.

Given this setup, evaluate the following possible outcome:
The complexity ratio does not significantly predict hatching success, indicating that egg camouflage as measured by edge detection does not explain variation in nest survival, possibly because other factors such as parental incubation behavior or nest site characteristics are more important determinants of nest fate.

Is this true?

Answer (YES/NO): YES